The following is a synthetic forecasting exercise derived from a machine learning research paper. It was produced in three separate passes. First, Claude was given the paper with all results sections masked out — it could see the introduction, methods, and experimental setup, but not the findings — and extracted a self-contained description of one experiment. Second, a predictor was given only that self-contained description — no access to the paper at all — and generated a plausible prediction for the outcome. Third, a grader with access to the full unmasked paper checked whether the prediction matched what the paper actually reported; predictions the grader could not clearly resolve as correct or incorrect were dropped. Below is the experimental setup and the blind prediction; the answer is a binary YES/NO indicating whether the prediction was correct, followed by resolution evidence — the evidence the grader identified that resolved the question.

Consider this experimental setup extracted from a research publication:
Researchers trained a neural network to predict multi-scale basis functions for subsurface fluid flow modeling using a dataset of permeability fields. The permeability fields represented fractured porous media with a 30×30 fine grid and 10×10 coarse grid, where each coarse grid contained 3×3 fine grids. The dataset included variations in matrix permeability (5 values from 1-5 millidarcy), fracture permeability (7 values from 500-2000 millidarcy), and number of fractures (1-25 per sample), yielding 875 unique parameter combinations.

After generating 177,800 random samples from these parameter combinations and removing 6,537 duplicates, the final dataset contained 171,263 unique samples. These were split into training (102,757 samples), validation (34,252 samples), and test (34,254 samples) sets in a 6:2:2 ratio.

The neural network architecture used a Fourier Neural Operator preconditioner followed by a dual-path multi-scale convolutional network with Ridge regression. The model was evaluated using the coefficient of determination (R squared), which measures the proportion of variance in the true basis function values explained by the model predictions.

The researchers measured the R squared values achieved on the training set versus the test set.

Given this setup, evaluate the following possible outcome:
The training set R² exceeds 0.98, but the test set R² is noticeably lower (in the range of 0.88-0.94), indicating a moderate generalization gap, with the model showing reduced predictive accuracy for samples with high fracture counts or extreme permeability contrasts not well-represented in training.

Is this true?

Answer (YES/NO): NO